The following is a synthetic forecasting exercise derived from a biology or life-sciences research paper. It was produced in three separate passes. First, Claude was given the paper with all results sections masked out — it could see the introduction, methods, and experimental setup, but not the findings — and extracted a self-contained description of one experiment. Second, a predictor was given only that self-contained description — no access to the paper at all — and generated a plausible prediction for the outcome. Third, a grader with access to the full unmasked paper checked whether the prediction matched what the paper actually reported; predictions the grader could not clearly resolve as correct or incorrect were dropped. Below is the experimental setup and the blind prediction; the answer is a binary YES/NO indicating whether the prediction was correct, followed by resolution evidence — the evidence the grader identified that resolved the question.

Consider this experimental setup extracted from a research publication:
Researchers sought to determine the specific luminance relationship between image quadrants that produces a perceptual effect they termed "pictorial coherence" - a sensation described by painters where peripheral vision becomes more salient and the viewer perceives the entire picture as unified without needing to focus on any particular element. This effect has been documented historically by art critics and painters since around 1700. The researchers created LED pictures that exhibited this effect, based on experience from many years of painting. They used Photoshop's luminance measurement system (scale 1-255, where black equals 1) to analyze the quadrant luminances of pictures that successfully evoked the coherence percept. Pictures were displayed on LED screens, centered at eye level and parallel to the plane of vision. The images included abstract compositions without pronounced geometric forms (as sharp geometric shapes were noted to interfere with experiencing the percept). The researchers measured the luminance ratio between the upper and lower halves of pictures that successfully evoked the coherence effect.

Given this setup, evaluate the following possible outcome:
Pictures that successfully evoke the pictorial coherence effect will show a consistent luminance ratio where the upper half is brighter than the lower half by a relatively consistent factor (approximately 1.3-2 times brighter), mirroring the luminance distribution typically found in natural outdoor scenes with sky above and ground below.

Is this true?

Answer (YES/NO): NO